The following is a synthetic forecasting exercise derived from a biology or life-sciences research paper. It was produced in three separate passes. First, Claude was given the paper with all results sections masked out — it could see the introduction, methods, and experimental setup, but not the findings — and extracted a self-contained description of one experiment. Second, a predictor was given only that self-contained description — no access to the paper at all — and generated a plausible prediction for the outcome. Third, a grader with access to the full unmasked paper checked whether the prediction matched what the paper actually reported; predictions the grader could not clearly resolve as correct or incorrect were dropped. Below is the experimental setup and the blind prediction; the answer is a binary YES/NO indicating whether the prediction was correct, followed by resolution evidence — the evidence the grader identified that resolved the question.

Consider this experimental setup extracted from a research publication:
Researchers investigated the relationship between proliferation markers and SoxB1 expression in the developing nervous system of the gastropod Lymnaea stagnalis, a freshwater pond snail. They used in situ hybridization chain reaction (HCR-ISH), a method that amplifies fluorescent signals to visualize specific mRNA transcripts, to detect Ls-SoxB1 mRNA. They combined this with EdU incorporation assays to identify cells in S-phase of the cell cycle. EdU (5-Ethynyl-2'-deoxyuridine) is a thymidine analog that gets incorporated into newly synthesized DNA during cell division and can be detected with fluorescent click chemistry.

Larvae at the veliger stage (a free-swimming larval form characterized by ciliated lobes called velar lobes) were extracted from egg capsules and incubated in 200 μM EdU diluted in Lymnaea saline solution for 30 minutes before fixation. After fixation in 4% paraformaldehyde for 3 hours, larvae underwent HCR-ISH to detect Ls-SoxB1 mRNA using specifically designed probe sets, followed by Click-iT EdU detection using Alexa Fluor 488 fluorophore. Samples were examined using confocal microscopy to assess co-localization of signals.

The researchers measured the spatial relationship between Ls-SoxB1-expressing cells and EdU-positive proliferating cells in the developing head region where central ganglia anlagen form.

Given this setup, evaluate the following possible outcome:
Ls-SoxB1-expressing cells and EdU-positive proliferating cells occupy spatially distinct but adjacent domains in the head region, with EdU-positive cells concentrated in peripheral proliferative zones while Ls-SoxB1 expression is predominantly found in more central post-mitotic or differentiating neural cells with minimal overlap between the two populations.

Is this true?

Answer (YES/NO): NO